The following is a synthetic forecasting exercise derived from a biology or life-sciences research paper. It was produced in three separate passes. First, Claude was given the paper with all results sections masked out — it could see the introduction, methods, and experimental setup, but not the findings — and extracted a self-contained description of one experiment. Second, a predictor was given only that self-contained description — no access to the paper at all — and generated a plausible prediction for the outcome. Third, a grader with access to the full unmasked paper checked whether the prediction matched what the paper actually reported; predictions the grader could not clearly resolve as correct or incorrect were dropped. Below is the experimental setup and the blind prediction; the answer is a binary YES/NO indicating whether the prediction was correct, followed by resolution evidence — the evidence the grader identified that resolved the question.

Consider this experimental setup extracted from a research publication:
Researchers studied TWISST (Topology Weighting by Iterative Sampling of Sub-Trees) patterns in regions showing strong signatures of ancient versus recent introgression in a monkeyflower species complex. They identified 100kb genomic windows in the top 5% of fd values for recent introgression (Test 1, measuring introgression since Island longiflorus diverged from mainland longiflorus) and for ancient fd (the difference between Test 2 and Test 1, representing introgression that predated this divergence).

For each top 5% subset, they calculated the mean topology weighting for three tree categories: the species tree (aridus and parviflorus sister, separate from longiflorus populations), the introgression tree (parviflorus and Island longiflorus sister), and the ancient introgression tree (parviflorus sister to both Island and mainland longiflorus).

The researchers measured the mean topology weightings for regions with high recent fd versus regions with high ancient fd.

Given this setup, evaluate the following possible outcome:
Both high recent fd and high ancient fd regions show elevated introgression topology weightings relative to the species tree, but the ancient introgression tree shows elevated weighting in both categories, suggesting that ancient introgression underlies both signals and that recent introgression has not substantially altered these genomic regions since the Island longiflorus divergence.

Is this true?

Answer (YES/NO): NO